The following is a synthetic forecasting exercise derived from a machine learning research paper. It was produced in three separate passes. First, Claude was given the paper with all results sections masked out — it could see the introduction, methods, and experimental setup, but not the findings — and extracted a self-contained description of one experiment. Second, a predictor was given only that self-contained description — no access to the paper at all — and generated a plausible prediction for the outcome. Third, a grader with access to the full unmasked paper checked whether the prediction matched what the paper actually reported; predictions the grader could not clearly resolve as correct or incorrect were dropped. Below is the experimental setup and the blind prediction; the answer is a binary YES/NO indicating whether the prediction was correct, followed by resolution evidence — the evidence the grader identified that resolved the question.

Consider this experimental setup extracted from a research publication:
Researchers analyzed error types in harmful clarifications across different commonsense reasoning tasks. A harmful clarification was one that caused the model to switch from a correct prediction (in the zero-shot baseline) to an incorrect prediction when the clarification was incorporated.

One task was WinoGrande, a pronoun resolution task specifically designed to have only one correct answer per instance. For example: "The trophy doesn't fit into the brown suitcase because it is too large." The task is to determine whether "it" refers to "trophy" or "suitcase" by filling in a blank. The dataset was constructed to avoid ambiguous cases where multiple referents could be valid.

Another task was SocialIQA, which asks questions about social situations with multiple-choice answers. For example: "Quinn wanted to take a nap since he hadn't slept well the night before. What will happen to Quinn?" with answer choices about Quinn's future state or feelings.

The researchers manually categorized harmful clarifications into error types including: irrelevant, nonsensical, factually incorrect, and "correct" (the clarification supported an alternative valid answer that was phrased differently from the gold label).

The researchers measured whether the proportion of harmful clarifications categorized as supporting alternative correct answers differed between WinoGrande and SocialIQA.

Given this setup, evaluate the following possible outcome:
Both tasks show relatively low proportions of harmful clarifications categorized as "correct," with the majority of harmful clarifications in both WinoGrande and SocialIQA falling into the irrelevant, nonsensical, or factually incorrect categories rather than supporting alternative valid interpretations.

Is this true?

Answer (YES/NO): NO